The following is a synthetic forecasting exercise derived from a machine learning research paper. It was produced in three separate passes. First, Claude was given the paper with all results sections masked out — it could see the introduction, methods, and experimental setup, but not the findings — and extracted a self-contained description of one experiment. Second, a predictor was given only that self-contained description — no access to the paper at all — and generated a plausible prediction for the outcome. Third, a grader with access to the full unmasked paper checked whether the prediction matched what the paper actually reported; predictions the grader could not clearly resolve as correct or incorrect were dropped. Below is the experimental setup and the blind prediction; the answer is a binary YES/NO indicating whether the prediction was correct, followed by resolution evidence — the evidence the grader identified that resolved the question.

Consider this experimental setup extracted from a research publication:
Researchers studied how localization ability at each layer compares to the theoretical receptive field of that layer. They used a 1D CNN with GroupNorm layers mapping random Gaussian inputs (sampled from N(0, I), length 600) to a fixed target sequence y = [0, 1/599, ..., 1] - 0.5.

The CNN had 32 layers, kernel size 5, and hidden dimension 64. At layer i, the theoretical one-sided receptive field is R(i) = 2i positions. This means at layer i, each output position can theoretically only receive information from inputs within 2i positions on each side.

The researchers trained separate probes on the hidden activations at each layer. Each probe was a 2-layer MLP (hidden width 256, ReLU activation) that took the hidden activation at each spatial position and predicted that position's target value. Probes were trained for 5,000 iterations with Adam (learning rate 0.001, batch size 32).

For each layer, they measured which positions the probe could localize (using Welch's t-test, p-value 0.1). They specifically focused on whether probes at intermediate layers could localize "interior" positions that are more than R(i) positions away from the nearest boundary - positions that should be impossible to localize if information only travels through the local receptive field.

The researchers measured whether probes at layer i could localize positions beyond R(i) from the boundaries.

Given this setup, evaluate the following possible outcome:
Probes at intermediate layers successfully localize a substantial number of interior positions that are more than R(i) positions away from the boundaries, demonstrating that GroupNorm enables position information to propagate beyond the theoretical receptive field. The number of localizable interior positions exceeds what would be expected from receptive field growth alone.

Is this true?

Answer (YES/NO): YES